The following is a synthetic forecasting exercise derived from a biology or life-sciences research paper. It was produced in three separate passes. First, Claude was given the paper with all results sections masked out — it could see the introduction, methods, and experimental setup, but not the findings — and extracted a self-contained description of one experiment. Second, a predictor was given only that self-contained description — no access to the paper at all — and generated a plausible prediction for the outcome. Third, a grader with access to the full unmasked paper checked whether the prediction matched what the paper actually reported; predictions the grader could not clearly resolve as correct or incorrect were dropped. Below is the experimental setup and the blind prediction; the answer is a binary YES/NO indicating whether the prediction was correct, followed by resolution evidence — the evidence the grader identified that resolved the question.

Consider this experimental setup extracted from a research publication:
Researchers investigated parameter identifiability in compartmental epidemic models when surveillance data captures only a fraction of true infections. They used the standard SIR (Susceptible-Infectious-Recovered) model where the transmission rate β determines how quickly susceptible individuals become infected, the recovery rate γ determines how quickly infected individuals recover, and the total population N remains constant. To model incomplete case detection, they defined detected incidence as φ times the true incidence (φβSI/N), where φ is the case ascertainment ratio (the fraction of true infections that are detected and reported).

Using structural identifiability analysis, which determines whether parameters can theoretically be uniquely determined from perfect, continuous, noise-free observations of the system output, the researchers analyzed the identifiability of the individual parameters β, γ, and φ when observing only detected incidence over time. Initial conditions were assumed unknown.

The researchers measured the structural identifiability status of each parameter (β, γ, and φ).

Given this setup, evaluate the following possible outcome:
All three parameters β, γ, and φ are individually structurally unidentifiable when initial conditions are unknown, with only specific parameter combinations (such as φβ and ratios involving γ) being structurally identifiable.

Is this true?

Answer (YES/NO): NO